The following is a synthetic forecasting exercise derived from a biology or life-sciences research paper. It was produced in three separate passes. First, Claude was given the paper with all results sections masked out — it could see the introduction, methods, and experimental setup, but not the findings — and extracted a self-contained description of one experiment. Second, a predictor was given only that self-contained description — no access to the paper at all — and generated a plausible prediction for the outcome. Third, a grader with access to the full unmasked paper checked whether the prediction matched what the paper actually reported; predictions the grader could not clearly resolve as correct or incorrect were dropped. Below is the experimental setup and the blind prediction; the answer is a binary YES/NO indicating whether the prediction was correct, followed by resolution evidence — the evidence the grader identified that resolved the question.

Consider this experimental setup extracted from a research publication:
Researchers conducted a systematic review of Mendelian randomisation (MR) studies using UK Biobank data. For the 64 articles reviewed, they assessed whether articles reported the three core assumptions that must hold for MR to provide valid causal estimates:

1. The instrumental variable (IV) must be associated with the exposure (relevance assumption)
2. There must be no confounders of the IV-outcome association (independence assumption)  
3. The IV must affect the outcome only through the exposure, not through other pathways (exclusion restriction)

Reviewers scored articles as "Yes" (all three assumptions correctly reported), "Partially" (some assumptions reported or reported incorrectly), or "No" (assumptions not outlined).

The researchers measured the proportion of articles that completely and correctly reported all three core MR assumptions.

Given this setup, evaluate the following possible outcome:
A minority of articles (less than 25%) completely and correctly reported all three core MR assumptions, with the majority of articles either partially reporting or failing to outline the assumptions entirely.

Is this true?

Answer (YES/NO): YES